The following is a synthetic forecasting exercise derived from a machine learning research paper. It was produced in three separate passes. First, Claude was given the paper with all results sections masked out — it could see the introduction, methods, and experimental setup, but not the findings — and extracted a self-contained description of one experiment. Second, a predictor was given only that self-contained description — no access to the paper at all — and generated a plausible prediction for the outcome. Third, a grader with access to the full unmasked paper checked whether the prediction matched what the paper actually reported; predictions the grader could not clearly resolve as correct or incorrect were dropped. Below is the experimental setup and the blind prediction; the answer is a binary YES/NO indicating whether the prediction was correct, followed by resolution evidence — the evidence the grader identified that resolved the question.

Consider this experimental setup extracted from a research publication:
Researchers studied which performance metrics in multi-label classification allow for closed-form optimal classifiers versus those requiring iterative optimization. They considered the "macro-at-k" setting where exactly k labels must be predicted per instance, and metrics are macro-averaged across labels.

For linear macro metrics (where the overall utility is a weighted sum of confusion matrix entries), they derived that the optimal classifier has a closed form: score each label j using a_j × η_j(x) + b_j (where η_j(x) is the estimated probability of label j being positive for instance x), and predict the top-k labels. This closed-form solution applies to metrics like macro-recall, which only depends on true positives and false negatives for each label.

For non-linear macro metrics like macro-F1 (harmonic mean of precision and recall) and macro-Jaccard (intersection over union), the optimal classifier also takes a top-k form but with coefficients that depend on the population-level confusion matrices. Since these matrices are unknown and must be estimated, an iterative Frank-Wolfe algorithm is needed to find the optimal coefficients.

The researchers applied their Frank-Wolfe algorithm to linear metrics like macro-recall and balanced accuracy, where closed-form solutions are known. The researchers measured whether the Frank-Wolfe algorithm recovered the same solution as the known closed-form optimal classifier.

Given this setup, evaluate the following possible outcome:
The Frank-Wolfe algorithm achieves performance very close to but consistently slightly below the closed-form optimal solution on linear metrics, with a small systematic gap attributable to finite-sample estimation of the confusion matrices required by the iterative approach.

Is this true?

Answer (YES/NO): NO